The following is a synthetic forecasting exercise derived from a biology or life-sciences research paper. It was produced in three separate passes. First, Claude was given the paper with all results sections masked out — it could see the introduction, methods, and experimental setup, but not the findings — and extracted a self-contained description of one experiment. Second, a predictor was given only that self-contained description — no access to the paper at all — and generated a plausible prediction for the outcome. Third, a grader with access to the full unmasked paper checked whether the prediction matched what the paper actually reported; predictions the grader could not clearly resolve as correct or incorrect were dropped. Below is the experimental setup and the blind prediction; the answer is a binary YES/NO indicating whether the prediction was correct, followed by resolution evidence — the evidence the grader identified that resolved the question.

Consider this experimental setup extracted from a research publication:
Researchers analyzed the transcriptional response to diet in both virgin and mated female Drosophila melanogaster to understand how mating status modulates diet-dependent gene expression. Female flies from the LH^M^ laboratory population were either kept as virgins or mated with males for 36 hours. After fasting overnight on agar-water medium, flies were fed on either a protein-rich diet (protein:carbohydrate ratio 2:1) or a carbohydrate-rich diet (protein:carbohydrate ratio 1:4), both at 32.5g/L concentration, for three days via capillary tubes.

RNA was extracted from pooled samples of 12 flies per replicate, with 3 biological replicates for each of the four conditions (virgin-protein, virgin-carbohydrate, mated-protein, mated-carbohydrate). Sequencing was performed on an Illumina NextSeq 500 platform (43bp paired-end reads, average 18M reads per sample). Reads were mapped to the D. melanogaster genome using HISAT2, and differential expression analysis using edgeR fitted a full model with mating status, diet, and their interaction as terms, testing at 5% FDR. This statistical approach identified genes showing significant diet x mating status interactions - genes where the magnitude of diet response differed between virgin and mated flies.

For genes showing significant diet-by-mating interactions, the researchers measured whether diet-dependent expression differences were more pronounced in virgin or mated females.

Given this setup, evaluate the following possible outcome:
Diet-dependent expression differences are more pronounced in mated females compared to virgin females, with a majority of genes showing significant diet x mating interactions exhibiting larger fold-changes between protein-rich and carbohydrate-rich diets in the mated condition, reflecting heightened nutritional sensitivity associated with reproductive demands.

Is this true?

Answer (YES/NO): YES